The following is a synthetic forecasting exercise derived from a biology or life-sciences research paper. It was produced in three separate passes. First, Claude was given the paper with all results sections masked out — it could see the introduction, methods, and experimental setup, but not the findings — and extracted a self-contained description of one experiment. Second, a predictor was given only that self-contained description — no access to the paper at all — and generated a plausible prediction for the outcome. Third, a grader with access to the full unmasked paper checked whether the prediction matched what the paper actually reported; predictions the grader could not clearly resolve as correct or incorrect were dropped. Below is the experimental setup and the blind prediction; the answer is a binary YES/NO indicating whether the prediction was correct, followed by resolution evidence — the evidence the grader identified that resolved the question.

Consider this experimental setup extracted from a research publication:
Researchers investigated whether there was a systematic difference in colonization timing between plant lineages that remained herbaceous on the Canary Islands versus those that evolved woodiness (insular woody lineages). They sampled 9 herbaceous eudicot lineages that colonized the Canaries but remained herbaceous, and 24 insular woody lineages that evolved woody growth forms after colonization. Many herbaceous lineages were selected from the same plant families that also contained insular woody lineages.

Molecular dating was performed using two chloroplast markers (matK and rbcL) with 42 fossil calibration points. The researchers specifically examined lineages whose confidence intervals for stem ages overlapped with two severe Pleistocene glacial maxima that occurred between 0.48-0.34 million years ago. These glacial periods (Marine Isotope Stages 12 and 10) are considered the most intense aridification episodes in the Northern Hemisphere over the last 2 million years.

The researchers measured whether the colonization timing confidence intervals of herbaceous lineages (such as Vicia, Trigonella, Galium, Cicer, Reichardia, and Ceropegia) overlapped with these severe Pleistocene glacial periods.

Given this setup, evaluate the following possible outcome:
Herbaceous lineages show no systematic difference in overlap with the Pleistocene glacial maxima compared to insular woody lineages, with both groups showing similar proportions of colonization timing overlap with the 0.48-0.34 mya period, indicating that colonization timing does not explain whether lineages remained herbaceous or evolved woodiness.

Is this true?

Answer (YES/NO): NO